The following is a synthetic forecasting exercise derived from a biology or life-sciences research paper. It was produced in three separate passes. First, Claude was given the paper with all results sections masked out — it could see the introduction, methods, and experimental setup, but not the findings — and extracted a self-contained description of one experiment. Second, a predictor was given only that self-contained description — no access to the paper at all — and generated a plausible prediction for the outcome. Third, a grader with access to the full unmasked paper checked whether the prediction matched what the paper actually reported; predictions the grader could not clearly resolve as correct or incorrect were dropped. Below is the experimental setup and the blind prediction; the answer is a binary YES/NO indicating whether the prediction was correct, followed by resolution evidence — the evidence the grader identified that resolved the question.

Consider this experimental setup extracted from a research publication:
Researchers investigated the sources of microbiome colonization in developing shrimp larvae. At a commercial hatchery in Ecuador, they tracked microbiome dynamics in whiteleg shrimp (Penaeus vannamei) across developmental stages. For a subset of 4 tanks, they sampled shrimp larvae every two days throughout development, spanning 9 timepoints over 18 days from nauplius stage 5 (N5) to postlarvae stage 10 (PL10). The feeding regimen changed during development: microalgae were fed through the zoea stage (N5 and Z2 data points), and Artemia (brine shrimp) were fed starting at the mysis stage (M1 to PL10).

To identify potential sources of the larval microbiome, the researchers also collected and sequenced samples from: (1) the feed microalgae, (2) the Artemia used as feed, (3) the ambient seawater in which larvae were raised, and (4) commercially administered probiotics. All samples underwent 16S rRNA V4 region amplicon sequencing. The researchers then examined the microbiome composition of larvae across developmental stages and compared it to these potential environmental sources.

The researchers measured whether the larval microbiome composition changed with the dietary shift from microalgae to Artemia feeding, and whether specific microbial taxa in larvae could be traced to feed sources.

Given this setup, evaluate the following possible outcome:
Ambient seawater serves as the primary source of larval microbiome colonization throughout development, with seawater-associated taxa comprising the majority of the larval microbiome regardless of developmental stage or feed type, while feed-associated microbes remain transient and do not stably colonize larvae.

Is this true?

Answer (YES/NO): NO